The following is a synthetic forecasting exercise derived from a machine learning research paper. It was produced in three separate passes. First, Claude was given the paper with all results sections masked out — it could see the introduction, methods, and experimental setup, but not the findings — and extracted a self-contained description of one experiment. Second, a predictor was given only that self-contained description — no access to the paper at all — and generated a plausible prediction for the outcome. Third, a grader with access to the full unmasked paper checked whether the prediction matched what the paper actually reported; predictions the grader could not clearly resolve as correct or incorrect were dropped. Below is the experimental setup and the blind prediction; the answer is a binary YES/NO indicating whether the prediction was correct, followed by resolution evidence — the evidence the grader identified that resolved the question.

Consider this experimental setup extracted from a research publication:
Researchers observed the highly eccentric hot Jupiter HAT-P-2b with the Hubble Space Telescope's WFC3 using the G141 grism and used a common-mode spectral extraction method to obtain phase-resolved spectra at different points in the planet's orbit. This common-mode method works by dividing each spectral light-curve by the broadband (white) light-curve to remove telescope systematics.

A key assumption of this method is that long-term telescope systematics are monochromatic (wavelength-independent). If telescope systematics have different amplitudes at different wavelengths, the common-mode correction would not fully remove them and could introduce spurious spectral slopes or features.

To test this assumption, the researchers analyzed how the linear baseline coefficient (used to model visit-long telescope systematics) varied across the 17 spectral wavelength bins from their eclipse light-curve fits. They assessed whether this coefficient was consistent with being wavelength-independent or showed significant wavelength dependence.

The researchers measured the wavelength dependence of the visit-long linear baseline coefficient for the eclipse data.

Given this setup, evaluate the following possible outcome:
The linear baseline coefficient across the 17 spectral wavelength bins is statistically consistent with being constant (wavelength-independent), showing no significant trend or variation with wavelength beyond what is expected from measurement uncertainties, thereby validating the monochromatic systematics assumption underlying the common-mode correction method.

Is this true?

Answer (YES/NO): NO